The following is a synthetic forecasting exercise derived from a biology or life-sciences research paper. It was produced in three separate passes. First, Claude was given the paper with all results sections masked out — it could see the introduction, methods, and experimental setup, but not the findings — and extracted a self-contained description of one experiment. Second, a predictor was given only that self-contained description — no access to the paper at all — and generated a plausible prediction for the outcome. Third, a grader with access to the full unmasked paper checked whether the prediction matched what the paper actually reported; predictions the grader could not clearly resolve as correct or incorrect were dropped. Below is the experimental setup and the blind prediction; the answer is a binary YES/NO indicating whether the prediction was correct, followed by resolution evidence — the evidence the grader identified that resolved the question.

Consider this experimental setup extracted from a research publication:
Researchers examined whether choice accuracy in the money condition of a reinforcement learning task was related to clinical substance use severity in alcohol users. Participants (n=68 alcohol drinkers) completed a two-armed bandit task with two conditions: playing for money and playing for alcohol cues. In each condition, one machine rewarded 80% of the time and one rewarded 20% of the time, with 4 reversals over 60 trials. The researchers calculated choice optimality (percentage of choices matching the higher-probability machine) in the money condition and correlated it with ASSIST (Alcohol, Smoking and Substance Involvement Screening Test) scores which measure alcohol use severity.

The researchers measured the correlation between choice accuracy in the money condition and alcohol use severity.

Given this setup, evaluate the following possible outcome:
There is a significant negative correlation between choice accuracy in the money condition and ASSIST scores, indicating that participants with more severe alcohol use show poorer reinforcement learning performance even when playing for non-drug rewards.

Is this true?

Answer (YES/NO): YES